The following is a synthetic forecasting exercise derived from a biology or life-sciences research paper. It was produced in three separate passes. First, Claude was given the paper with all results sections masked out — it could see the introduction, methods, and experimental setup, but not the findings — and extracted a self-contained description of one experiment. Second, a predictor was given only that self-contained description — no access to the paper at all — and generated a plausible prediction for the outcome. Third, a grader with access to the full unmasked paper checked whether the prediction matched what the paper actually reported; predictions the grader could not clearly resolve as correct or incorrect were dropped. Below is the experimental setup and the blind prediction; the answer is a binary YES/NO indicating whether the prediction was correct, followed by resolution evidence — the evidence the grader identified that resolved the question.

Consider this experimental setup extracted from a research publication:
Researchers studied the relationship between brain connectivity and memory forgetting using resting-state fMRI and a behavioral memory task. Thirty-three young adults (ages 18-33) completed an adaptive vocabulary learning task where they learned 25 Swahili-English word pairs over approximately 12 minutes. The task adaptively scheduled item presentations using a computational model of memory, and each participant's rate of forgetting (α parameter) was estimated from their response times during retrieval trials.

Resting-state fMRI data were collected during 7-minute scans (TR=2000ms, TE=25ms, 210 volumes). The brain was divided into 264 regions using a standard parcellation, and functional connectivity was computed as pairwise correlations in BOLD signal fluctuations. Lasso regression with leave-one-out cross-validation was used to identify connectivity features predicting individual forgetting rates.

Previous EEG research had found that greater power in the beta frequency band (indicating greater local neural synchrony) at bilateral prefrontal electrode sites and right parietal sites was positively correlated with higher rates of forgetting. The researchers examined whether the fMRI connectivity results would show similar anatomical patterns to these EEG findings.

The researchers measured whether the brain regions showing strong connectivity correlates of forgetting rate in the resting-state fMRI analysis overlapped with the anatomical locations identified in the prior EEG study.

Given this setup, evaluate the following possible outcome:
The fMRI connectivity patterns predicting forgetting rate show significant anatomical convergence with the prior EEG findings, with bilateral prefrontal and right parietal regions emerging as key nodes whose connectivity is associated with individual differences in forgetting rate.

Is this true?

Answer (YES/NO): YES